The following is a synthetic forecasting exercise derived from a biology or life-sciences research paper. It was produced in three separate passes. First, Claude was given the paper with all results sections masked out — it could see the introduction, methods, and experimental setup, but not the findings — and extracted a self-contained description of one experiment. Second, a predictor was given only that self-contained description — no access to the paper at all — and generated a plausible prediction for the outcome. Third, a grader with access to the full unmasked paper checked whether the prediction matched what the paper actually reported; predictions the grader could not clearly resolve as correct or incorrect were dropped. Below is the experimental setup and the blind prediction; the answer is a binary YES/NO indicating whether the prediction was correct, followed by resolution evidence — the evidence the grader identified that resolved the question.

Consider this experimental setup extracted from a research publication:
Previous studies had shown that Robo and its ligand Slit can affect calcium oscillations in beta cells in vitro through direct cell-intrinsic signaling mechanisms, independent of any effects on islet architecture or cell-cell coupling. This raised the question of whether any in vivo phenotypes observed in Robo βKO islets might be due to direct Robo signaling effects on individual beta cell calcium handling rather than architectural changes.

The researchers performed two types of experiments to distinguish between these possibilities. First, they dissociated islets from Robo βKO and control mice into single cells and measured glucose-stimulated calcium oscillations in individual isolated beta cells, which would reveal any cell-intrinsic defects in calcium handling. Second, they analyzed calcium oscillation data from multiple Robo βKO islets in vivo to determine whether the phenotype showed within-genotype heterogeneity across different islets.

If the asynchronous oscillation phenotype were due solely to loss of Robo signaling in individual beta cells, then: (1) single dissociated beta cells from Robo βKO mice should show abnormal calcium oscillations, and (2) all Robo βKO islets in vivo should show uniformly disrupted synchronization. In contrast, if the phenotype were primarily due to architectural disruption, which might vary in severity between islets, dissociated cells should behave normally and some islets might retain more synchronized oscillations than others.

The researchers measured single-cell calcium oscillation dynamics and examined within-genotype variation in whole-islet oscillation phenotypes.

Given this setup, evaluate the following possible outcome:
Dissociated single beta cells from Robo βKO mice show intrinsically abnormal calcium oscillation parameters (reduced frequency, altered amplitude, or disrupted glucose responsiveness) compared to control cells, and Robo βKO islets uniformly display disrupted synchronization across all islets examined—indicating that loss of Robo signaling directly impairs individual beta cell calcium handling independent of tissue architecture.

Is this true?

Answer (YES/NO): NO